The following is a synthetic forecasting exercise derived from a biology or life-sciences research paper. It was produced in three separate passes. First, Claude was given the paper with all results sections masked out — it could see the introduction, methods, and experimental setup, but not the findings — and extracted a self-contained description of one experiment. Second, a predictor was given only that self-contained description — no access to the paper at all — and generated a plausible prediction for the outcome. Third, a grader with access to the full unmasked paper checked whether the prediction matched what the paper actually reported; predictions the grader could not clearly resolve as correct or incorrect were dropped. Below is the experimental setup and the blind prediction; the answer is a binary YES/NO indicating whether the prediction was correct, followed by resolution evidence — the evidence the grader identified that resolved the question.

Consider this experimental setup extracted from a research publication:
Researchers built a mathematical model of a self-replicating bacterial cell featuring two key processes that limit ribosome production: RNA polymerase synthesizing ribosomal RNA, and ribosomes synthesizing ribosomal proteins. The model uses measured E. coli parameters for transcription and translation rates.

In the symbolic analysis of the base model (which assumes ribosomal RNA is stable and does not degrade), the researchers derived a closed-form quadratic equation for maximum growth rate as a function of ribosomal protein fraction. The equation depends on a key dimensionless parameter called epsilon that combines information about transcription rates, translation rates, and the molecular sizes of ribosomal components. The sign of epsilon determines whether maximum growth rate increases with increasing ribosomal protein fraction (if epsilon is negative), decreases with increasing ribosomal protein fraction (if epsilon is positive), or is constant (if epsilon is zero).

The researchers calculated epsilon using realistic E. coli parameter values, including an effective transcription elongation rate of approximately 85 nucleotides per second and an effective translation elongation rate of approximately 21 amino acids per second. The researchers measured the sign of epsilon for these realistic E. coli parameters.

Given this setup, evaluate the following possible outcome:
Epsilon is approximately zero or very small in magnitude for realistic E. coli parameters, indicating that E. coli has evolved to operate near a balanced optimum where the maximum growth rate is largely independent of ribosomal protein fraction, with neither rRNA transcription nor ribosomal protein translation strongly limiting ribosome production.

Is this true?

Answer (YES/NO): NO